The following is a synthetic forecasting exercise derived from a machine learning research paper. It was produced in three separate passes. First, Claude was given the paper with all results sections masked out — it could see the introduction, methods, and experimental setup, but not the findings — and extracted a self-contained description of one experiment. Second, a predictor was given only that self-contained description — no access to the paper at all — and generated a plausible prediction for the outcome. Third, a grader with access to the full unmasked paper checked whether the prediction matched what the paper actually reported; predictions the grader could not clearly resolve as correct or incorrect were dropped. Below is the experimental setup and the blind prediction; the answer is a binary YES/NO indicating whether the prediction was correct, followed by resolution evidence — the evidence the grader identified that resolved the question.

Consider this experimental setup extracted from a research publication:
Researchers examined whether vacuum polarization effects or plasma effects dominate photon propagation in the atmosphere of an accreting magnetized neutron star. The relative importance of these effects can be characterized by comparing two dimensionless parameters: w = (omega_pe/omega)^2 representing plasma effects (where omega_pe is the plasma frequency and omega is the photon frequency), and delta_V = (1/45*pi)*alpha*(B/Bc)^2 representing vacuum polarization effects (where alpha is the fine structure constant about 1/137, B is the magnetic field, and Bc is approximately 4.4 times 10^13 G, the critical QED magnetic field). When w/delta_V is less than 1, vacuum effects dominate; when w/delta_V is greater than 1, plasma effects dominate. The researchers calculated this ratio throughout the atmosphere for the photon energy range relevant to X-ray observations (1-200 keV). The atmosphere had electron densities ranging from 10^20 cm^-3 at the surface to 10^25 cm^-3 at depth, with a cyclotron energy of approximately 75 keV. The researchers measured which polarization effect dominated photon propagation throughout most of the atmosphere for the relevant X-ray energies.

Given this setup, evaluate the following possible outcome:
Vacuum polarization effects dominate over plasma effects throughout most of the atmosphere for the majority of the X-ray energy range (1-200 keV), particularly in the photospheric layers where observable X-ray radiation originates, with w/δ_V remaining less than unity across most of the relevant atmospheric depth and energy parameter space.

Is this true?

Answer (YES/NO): YES